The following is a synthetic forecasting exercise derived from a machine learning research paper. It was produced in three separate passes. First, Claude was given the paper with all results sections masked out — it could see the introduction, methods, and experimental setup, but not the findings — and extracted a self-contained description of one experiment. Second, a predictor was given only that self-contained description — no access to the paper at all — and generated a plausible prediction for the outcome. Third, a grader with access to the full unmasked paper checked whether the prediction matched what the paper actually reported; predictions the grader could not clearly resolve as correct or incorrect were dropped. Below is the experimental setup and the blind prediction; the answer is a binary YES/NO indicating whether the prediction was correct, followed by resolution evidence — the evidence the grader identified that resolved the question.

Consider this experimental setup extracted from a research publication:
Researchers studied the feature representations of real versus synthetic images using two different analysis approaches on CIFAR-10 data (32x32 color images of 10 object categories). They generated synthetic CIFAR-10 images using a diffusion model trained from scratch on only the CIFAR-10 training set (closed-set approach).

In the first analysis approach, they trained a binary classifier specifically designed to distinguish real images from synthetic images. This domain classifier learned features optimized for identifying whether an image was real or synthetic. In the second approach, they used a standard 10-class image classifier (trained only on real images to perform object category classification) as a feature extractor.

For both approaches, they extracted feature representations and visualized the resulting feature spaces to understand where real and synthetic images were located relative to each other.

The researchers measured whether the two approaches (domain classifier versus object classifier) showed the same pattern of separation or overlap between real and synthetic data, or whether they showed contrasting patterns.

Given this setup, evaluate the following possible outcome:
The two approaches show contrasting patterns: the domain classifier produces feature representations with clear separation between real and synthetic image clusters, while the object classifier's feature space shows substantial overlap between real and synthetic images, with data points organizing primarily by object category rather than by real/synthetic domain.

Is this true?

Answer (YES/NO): YES